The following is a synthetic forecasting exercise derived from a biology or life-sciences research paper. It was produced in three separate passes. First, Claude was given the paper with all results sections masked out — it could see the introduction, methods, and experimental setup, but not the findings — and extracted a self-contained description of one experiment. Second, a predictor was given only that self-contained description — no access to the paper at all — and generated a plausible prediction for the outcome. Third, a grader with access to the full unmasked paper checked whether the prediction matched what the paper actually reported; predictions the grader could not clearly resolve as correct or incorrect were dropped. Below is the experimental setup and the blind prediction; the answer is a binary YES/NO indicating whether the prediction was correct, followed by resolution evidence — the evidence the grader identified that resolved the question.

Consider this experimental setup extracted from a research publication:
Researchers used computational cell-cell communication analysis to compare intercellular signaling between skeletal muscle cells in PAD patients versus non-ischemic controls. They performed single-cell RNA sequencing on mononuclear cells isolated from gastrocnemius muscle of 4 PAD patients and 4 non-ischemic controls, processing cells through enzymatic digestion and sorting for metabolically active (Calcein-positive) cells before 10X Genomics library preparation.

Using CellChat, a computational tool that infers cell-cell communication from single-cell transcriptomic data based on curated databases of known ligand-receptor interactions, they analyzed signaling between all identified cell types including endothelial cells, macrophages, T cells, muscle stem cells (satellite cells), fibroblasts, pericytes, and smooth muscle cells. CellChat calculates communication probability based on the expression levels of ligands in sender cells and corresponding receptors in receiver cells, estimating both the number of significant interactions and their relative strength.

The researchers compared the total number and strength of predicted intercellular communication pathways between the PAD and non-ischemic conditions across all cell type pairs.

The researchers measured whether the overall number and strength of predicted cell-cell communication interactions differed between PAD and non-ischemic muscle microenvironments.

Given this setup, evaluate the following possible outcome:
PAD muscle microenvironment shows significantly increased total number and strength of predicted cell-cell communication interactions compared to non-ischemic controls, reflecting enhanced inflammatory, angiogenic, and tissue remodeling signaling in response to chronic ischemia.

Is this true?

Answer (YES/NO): NO